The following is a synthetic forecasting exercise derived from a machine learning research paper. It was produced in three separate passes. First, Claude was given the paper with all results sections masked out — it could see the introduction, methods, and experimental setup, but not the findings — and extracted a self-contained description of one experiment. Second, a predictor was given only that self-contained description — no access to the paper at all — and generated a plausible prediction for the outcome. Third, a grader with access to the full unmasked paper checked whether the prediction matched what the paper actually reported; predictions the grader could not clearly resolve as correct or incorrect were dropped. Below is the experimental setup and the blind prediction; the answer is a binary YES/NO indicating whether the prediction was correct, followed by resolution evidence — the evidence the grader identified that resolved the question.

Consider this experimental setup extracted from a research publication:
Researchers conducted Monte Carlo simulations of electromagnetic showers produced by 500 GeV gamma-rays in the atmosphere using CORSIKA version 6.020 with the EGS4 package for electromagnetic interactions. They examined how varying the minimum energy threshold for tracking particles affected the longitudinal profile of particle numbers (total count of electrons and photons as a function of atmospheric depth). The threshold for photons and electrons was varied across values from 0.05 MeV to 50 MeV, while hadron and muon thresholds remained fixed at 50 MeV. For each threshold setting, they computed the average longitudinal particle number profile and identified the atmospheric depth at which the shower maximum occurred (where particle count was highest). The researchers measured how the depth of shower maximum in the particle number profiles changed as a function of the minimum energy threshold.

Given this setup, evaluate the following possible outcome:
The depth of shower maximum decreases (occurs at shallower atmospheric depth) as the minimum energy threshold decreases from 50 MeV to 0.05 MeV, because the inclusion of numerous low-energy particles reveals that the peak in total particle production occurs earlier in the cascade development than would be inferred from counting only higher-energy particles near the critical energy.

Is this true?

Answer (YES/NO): NO